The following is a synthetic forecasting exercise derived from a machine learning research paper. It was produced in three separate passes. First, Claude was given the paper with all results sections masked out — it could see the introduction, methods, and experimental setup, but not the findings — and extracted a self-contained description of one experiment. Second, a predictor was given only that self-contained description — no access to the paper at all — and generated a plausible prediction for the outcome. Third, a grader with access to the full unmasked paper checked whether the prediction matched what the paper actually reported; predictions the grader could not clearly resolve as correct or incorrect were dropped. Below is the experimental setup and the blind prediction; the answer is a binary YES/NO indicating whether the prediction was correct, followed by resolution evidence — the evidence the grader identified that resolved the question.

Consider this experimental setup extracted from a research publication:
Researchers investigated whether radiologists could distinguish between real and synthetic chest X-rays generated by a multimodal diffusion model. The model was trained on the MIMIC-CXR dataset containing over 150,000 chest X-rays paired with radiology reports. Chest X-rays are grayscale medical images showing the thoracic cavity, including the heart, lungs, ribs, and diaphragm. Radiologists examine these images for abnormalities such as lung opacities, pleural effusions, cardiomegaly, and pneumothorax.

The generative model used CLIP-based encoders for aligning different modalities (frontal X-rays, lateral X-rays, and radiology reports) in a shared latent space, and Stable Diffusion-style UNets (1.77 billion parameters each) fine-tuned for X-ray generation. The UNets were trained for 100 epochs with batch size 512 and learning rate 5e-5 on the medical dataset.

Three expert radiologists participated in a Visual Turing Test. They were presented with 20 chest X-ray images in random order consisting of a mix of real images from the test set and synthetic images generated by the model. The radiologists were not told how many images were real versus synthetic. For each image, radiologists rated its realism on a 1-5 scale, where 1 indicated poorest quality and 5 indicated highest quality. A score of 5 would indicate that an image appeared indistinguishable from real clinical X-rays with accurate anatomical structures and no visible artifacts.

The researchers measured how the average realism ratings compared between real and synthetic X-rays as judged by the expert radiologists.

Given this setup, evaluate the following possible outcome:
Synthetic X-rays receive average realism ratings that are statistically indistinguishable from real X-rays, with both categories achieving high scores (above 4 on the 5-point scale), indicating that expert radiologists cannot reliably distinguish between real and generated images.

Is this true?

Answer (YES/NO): NO